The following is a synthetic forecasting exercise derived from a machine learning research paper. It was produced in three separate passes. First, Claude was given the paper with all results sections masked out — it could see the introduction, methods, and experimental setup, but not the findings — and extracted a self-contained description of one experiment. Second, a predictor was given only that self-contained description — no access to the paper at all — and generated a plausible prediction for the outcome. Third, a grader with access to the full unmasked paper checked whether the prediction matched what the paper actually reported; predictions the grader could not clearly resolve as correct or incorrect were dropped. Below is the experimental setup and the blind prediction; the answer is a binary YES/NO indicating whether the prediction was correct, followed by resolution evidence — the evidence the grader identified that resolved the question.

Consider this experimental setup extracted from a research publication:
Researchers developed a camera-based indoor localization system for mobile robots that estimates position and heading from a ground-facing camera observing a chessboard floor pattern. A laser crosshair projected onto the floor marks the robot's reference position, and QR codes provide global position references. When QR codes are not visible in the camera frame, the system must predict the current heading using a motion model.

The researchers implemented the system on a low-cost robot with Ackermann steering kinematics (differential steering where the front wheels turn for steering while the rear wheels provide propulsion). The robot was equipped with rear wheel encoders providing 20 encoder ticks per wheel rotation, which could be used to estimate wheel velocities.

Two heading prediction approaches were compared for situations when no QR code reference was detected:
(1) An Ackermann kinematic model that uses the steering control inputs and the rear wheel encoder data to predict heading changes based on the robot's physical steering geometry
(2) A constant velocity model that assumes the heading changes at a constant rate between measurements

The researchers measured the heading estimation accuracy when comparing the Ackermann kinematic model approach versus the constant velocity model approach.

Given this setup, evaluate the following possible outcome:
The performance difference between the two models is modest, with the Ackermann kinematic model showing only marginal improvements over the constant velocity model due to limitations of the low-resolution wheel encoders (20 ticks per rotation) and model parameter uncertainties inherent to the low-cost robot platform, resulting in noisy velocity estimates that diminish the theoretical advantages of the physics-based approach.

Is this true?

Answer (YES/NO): NO